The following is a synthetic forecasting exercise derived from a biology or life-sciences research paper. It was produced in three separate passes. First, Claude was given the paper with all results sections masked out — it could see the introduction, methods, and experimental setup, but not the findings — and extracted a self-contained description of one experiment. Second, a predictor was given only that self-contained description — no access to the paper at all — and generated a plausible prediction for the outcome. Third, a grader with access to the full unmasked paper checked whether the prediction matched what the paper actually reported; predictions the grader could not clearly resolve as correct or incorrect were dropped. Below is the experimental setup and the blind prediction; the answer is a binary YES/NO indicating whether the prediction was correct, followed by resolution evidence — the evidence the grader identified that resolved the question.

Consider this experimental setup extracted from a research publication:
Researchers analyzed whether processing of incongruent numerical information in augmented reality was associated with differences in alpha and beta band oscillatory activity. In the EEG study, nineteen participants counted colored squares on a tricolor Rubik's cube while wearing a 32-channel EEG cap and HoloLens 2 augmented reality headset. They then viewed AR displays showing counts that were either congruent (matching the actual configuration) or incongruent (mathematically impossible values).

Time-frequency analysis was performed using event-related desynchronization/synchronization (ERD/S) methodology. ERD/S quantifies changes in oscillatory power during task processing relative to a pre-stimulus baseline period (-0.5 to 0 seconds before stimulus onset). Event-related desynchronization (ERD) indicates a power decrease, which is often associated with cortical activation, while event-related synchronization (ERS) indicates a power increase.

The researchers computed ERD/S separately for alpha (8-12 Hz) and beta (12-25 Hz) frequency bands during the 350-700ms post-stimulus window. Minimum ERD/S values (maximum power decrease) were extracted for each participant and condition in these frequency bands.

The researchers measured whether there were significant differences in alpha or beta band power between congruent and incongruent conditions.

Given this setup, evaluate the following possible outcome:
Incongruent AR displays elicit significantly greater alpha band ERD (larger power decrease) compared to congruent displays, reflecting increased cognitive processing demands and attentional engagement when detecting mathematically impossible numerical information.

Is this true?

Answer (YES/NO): NO